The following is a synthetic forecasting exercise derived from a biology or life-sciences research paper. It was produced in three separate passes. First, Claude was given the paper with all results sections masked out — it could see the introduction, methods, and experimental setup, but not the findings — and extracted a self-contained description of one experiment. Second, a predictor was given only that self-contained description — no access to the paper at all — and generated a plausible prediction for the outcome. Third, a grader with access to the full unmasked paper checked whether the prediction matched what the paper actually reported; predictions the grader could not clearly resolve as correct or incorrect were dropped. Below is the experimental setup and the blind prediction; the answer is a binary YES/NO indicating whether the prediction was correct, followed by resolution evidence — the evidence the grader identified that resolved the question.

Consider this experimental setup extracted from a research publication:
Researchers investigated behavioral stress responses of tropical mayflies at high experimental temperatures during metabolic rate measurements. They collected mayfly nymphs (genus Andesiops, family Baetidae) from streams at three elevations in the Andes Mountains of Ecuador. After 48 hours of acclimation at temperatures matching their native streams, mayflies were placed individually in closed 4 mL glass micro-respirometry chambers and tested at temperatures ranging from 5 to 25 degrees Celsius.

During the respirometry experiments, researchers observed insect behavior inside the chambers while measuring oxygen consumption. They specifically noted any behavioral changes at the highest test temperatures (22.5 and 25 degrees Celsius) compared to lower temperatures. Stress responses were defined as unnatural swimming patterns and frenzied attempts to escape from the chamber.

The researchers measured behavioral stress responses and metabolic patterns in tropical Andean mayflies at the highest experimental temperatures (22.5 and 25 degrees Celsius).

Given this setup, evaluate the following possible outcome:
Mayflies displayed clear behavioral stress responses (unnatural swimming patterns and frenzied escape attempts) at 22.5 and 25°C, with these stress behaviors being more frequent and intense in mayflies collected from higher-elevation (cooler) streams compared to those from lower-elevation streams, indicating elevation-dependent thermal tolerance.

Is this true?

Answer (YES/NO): NO